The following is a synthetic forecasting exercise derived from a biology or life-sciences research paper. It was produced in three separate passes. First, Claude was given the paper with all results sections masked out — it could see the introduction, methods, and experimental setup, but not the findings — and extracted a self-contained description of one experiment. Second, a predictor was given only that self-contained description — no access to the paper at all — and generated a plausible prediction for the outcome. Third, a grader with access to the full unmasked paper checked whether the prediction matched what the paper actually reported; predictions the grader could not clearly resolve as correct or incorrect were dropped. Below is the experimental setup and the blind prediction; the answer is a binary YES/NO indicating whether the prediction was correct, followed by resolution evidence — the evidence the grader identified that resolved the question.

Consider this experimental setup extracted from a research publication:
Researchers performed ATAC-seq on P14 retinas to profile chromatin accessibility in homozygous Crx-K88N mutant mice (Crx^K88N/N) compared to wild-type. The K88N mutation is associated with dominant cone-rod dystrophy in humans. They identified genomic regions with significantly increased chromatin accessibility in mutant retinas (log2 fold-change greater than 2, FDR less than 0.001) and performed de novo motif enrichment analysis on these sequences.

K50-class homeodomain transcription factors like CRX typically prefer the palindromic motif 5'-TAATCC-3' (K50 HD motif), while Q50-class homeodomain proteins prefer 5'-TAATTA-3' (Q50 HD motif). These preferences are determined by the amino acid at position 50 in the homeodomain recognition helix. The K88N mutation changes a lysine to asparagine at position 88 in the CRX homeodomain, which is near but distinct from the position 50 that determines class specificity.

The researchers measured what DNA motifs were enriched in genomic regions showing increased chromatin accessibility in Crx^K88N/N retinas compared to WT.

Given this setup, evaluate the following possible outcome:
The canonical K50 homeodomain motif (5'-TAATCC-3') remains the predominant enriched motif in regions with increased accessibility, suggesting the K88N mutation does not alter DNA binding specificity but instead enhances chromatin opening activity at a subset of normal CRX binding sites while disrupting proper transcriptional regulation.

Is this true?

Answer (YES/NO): NO